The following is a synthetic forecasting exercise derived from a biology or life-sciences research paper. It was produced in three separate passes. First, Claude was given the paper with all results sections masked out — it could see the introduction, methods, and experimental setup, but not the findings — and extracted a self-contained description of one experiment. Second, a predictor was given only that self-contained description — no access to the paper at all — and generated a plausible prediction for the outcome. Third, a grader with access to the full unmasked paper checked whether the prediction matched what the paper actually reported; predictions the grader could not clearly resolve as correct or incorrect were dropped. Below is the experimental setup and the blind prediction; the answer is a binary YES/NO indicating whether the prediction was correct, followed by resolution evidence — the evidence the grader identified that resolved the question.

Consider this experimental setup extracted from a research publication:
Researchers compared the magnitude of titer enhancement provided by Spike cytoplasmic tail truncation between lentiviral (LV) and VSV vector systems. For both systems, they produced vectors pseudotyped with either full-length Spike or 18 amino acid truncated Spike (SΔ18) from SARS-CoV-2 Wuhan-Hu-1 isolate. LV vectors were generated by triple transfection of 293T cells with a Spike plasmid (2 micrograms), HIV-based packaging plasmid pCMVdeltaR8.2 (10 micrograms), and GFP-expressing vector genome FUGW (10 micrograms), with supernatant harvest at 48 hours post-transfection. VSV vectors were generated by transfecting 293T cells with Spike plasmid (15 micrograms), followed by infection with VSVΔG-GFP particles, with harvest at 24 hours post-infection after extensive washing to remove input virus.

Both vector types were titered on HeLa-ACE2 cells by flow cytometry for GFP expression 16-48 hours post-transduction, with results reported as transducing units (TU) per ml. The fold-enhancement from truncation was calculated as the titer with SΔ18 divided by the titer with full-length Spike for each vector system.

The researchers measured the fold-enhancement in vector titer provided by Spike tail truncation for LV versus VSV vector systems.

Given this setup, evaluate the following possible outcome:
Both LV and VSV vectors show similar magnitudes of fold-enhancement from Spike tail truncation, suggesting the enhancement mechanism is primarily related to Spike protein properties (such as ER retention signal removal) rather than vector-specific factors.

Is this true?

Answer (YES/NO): NO